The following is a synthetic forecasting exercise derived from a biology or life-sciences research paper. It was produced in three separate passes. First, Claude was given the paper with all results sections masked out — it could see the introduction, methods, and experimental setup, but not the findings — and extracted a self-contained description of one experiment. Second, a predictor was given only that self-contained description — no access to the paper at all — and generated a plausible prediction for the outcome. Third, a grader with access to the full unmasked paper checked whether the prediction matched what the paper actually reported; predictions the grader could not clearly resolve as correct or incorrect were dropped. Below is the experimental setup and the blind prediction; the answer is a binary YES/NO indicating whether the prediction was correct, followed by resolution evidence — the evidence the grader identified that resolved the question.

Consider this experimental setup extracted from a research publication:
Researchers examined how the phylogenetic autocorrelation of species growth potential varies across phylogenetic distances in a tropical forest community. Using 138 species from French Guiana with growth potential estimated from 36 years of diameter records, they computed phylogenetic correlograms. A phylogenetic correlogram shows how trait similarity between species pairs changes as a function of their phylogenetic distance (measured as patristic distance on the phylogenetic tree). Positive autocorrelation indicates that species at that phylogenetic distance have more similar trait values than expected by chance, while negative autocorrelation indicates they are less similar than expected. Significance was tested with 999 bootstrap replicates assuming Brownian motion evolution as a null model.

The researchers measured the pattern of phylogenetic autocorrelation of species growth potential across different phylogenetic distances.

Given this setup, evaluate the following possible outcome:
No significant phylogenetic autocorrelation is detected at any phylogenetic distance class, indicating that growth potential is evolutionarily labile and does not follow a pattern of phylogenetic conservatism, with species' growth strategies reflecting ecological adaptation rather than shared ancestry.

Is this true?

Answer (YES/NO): NO